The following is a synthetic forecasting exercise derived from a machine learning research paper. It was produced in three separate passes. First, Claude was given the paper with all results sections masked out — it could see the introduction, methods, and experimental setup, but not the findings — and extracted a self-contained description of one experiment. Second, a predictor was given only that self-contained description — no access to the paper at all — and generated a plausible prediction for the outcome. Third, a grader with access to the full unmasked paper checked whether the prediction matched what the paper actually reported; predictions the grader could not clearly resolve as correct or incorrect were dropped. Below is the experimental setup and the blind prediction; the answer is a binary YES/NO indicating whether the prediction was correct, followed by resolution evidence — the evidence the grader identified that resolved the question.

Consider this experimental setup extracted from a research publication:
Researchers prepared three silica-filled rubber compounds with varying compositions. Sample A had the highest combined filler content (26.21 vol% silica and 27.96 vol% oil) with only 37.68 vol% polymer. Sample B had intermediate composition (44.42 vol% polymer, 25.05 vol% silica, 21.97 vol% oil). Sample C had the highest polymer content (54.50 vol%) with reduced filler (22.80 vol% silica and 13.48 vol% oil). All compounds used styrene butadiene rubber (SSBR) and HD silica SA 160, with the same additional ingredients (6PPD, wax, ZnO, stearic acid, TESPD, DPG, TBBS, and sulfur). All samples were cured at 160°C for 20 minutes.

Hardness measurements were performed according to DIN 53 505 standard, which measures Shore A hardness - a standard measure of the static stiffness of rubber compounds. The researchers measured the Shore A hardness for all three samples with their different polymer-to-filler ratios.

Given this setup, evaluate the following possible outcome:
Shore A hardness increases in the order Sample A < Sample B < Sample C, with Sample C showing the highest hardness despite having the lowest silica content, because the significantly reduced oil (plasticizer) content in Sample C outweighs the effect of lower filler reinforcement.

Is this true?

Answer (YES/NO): NO